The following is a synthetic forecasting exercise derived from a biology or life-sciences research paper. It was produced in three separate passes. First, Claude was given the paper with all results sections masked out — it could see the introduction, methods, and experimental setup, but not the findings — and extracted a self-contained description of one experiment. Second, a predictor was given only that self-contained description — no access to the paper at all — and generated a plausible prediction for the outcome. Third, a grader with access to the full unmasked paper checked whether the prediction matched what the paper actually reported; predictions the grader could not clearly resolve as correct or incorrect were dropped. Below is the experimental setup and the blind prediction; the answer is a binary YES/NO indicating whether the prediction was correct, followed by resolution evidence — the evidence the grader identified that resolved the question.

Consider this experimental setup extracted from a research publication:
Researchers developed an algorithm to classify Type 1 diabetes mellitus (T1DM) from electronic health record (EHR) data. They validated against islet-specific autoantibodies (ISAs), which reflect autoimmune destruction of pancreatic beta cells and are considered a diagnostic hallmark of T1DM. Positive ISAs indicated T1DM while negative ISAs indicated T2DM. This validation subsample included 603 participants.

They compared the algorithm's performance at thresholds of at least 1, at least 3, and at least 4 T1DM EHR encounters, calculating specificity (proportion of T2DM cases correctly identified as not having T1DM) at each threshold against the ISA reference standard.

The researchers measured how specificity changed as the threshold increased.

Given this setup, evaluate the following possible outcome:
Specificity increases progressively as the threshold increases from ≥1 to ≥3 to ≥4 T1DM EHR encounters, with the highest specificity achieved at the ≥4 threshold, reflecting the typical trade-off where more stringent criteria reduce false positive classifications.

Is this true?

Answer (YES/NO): YES